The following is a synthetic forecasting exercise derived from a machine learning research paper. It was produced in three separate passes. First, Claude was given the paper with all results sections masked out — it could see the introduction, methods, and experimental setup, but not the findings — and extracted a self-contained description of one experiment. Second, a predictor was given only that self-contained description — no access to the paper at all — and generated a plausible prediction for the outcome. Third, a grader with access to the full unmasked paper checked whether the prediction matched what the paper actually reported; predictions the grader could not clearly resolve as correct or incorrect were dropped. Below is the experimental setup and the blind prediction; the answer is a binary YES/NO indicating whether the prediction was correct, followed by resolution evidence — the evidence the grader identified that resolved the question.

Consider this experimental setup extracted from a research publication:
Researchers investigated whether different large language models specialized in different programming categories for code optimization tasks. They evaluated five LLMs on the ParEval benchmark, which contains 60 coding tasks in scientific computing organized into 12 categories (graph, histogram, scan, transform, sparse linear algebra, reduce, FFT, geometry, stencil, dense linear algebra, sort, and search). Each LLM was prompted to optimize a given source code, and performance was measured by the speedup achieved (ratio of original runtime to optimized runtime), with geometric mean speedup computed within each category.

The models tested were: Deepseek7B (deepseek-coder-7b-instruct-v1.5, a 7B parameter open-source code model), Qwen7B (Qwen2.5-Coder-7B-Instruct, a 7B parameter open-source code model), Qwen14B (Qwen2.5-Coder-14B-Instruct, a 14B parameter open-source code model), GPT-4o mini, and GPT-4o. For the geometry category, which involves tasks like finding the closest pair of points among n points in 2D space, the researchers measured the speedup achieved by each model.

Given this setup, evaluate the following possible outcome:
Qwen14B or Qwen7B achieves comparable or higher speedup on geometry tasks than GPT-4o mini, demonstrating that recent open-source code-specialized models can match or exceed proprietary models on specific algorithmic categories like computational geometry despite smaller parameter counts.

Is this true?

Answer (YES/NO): YES